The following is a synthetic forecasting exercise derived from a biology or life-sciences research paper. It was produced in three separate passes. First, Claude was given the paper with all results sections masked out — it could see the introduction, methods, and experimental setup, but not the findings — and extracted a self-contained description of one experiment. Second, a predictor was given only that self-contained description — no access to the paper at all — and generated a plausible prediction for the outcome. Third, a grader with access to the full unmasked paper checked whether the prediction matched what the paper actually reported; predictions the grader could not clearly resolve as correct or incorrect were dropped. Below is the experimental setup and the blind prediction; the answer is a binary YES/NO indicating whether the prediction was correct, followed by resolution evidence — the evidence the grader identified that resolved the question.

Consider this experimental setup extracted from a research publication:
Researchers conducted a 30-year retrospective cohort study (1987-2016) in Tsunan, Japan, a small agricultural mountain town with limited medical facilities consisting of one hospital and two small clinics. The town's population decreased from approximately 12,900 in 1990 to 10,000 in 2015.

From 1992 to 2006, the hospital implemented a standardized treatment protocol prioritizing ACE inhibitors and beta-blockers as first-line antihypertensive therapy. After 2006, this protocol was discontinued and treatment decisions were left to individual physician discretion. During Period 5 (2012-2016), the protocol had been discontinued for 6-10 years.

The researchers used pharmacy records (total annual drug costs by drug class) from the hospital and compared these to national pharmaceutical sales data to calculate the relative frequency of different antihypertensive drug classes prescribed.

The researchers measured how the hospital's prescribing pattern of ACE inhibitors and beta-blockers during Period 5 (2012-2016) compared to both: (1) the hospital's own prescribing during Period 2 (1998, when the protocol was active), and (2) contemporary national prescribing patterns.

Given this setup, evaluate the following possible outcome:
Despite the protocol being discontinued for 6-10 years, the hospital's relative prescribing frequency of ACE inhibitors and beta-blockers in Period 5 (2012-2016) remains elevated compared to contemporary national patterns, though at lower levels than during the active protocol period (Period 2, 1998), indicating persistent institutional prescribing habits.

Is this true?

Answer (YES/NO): YES